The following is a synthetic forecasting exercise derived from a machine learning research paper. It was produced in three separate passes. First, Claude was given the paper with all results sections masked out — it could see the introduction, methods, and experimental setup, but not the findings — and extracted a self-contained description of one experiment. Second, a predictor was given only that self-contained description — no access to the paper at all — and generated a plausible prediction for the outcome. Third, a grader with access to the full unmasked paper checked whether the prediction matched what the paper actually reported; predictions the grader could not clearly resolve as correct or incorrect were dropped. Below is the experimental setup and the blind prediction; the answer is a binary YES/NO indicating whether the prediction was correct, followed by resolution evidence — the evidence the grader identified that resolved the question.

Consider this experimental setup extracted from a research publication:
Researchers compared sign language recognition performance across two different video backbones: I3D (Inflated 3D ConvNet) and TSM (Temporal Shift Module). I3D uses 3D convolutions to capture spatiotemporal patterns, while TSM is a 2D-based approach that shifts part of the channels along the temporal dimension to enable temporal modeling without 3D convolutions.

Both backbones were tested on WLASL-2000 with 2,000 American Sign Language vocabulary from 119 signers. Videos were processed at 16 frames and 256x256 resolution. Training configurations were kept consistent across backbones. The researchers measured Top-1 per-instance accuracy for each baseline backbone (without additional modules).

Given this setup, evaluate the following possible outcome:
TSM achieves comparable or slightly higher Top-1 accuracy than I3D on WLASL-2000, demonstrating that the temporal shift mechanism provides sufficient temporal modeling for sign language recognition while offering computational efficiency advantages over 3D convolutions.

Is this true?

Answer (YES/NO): NO